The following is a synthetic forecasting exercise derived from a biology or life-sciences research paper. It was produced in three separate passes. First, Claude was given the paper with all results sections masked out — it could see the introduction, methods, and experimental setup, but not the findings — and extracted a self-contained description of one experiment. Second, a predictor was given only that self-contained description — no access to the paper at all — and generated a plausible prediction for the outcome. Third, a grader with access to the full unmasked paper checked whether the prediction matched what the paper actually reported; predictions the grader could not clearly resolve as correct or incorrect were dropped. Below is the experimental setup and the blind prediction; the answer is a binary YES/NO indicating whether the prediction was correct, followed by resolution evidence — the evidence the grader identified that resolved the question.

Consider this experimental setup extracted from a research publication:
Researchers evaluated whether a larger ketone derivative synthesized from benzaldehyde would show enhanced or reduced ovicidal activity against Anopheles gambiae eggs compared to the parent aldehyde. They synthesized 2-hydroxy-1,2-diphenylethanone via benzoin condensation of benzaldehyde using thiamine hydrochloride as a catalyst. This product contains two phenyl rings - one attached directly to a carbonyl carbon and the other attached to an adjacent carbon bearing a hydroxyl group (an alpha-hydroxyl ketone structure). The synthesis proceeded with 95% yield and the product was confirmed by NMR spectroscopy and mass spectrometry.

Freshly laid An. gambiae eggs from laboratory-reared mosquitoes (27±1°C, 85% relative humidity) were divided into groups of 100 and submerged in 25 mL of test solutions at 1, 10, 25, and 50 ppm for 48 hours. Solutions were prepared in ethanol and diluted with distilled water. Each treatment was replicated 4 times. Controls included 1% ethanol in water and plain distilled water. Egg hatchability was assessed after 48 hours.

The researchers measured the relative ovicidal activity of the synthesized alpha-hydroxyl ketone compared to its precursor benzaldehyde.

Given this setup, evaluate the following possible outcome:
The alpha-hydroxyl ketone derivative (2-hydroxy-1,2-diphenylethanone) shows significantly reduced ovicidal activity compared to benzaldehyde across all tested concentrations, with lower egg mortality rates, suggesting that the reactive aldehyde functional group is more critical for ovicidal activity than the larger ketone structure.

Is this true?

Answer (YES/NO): YES